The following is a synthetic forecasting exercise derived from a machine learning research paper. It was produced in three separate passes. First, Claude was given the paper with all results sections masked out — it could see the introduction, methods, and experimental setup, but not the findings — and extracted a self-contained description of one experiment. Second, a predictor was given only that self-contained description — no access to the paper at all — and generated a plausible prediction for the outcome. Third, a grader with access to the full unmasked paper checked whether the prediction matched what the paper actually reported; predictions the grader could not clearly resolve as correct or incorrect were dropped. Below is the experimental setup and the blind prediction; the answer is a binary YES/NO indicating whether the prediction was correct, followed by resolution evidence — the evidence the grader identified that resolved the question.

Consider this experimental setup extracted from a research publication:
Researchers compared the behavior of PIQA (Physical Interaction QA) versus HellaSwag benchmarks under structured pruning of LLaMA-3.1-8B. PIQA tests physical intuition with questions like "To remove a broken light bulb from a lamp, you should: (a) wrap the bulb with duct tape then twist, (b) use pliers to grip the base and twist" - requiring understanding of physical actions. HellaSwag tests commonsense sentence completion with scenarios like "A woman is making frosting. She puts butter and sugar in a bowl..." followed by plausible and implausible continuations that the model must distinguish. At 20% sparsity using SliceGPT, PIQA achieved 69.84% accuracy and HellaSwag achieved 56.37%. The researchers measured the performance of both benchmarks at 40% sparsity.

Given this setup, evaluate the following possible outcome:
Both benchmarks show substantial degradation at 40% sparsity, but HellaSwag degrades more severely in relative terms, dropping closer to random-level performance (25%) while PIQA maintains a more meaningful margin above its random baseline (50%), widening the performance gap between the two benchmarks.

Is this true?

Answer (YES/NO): NO